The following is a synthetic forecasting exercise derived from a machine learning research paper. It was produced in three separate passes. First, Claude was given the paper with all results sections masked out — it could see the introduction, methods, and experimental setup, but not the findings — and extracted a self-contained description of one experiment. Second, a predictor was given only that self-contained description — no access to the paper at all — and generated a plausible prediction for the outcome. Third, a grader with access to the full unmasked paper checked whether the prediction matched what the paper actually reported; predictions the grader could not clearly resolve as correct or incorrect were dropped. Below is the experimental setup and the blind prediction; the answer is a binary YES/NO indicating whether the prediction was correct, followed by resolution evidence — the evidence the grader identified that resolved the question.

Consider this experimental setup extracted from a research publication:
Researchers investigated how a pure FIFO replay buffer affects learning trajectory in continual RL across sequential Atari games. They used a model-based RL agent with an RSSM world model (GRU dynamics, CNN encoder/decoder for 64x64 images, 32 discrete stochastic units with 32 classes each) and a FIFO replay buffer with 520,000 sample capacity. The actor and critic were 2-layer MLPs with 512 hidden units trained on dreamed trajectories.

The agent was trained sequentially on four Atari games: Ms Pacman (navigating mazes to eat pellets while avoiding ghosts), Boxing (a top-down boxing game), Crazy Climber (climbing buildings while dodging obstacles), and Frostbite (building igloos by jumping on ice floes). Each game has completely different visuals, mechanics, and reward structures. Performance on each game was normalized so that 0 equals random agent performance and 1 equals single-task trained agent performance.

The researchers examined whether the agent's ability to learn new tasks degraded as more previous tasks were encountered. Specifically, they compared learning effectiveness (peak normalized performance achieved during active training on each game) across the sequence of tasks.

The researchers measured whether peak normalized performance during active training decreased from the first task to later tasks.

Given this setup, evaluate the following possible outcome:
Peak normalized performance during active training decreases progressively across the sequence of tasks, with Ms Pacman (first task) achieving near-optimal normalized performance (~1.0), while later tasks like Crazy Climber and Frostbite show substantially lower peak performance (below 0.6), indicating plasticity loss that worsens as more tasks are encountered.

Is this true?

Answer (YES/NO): NO